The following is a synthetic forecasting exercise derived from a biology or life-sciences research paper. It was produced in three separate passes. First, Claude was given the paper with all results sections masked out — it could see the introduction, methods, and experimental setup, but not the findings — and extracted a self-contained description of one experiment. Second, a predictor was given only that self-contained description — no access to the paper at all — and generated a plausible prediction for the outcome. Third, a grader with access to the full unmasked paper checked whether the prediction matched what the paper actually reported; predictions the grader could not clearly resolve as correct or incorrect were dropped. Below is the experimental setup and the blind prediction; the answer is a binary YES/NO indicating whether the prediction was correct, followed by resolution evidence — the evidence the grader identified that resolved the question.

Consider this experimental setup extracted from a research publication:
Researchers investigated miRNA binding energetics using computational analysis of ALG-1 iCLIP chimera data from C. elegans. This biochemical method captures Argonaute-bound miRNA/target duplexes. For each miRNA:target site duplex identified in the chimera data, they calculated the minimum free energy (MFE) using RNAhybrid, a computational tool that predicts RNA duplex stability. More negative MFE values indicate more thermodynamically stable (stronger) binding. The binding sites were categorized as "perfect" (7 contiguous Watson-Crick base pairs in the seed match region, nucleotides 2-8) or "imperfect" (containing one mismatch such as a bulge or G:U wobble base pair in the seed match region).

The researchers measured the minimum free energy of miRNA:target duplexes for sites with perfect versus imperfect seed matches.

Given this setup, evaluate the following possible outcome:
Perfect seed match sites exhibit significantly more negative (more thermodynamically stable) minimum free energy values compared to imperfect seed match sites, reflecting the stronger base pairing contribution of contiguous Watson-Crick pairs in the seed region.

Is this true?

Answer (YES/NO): NO